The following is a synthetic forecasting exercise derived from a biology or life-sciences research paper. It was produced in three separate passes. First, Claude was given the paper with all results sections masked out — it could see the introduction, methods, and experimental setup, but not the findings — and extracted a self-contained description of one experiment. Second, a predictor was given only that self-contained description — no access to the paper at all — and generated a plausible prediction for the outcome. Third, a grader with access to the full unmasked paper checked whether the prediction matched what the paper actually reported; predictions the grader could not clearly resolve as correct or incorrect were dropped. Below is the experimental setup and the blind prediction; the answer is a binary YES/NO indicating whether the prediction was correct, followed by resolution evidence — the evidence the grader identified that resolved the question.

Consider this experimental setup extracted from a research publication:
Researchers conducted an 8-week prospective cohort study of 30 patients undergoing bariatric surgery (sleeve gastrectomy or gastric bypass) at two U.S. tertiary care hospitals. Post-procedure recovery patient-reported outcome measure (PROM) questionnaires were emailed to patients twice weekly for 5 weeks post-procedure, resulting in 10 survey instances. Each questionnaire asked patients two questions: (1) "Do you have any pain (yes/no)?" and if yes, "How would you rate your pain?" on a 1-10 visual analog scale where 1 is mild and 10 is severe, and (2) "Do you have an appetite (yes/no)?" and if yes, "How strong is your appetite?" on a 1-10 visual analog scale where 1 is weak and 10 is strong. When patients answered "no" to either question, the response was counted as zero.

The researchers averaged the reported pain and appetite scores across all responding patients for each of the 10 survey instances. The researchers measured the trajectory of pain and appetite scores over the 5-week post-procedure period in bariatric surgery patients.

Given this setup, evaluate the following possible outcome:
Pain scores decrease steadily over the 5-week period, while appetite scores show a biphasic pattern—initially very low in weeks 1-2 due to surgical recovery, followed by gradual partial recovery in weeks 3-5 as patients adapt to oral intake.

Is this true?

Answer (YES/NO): NO